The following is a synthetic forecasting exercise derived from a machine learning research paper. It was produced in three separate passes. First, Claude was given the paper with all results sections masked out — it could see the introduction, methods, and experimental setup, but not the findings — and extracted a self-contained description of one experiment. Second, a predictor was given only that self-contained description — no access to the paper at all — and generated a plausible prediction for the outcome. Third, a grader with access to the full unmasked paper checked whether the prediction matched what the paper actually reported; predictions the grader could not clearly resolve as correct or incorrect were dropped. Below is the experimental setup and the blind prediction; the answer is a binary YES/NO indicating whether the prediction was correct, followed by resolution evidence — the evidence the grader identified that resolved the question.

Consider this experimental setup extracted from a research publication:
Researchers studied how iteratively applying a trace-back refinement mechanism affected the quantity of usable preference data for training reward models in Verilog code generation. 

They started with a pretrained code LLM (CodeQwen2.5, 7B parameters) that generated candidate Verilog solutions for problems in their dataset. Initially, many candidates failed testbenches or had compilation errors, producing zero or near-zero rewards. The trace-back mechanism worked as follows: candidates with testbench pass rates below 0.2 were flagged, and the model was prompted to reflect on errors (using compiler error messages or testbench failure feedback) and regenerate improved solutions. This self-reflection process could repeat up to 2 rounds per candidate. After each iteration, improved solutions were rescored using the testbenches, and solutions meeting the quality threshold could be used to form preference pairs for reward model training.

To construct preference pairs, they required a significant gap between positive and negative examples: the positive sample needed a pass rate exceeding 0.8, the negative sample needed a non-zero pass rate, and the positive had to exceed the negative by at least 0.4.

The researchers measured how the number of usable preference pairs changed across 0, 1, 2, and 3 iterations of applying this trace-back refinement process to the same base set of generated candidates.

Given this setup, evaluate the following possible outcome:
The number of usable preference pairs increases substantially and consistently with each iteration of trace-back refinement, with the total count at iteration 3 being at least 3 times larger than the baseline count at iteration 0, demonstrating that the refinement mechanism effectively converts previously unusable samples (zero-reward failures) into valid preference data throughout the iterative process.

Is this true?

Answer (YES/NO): YES